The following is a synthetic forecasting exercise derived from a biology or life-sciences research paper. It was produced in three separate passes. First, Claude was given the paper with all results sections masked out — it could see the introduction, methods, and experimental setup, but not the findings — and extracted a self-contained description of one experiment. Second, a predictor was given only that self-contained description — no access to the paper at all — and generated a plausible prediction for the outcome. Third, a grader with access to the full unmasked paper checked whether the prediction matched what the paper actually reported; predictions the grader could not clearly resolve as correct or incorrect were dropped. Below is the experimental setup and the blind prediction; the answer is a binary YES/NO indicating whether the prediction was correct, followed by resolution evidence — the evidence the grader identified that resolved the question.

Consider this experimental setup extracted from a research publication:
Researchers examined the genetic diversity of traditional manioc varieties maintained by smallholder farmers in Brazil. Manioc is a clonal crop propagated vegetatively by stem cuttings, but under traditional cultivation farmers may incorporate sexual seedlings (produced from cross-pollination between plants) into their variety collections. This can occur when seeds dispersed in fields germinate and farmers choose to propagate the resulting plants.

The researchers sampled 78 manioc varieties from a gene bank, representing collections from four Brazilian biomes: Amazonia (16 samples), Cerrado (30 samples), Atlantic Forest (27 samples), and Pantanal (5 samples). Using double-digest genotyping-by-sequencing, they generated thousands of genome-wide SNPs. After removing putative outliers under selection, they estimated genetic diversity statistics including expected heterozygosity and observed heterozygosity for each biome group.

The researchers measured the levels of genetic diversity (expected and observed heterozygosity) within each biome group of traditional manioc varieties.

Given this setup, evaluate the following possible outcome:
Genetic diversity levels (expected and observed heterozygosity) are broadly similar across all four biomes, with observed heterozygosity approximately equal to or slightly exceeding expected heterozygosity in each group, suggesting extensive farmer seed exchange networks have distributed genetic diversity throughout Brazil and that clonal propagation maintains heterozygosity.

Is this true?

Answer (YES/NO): NO